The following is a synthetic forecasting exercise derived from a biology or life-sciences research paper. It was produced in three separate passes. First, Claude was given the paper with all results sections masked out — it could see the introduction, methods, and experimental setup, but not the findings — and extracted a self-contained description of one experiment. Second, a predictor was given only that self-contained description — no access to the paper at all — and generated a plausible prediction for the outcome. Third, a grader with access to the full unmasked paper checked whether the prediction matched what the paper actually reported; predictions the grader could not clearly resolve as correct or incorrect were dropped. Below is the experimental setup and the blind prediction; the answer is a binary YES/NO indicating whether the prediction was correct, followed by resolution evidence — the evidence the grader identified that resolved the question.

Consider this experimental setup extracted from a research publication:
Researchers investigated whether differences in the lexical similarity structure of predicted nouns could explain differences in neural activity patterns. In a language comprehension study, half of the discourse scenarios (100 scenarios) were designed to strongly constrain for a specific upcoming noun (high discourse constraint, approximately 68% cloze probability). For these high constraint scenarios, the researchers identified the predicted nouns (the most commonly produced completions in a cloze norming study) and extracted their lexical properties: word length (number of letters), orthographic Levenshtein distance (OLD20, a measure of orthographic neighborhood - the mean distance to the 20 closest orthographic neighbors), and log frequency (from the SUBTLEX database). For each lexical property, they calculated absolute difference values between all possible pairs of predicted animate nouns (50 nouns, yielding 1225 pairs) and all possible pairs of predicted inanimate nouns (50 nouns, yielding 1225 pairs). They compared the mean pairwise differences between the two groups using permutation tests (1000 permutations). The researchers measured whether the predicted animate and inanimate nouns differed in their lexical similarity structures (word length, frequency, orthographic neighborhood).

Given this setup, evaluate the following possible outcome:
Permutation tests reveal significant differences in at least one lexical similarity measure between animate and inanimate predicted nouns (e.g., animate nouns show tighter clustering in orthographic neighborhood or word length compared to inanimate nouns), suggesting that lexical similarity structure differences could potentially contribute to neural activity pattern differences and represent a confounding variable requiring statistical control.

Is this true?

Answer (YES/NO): NO